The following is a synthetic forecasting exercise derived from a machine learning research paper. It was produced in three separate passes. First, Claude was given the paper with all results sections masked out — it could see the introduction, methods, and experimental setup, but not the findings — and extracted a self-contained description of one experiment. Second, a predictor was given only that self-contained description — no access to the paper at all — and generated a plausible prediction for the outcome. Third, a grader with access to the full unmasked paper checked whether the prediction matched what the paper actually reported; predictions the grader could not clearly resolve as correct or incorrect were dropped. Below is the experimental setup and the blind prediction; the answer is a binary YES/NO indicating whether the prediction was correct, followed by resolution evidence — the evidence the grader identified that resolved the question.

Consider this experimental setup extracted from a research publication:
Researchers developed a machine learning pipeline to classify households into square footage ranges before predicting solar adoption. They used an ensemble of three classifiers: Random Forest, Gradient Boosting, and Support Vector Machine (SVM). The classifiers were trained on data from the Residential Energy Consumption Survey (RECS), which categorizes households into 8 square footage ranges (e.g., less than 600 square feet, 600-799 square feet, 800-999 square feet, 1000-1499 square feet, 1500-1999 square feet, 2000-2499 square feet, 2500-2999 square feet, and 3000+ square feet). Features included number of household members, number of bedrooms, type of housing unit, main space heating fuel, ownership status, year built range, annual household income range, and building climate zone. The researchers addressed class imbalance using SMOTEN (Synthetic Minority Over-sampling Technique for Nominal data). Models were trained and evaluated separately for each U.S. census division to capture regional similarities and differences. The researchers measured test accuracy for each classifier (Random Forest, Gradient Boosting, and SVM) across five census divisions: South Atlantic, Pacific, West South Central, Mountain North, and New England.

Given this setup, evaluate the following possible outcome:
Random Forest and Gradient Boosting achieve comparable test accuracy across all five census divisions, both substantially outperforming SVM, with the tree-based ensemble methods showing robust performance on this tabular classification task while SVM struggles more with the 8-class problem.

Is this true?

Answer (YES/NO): NO